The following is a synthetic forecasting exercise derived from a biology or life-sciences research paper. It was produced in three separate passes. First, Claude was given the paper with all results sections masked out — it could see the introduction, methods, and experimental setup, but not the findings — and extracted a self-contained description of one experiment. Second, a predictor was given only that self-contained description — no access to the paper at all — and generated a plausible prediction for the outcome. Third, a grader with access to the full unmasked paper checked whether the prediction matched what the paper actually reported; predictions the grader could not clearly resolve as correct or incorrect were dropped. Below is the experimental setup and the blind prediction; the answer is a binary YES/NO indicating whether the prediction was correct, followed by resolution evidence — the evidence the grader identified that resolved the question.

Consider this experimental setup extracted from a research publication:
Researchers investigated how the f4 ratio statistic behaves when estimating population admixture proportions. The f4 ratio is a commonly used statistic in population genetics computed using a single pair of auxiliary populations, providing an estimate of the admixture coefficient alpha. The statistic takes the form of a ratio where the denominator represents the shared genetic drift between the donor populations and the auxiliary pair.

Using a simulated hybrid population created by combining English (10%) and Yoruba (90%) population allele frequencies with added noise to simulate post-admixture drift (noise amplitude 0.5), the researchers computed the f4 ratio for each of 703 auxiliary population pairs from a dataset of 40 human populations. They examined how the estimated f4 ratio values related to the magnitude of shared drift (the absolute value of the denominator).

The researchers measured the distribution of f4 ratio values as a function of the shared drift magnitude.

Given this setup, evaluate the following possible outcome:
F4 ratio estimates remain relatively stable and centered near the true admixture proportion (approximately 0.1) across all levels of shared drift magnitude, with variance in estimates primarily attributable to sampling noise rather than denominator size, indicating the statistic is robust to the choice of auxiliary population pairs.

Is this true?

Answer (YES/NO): NO